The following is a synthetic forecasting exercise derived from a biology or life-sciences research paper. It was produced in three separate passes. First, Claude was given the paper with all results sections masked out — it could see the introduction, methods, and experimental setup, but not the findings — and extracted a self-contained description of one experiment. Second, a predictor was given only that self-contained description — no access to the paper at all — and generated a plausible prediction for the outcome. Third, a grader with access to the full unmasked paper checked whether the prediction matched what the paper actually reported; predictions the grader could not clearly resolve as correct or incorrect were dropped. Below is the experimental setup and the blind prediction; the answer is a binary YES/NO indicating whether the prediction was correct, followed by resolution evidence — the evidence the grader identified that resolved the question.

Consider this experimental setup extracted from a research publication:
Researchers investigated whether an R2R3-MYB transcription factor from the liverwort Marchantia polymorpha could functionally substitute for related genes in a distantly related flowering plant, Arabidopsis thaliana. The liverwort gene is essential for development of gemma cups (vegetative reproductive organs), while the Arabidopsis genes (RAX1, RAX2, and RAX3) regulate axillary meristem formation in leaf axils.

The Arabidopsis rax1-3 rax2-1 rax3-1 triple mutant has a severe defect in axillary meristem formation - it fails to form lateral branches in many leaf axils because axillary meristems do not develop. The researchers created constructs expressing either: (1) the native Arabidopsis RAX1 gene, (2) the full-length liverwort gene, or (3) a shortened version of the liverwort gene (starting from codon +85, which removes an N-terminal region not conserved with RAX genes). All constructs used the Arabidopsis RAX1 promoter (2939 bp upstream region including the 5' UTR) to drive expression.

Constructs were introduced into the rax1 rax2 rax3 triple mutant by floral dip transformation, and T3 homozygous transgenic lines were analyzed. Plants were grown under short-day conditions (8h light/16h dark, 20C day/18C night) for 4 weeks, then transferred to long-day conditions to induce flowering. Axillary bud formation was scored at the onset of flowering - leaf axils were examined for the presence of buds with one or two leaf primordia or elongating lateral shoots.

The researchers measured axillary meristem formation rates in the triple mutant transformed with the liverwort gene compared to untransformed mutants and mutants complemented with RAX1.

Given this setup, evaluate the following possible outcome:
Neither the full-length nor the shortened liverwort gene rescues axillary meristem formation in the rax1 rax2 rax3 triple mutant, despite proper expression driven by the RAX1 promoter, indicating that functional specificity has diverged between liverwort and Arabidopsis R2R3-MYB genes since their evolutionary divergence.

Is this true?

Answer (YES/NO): NO